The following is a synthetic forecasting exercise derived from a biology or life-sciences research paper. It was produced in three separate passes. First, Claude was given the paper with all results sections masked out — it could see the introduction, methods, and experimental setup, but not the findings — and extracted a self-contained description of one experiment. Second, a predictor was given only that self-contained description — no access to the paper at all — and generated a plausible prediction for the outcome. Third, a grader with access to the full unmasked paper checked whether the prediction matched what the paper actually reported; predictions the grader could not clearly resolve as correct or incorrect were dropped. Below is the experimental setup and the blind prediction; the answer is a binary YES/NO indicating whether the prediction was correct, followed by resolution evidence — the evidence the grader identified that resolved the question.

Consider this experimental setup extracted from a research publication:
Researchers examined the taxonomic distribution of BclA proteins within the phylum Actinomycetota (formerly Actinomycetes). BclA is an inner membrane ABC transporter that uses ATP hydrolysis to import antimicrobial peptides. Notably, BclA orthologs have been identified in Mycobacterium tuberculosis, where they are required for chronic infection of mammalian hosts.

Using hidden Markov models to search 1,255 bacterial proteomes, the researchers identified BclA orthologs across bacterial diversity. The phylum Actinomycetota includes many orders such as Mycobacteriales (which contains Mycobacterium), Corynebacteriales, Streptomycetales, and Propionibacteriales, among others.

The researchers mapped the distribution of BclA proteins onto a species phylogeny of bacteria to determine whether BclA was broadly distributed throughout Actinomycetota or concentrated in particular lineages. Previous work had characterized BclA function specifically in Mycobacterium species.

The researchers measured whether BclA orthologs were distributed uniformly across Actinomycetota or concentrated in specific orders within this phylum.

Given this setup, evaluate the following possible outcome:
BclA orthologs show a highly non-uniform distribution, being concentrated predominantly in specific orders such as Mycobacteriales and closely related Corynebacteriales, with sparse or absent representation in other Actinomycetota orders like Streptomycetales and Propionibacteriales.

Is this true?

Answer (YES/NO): NO